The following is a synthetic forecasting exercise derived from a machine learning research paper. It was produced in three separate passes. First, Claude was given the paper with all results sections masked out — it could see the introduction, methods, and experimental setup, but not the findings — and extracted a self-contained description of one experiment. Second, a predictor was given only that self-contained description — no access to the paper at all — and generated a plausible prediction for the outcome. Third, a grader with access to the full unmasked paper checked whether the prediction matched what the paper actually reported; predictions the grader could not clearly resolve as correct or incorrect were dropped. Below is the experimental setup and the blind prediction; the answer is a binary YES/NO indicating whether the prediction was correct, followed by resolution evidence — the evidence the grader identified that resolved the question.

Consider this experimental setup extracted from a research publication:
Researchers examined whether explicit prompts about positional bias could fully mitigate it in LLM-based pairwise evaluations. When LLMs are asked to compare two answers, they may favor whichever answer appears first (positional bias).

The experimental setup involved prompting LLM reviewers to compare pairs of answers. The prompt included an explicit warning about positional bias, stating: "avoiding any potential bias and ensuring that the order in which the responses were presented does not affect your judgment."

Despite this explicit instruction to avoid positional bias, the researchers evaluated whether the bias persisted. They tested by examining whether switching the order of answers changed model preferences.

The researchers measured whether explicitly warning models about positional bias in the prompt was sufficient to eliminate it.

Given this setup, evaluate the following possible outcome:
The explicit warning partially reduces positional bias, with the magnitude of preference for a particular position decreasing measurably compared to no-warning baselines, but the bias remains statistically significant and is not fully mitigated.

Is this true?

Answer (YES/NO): NO